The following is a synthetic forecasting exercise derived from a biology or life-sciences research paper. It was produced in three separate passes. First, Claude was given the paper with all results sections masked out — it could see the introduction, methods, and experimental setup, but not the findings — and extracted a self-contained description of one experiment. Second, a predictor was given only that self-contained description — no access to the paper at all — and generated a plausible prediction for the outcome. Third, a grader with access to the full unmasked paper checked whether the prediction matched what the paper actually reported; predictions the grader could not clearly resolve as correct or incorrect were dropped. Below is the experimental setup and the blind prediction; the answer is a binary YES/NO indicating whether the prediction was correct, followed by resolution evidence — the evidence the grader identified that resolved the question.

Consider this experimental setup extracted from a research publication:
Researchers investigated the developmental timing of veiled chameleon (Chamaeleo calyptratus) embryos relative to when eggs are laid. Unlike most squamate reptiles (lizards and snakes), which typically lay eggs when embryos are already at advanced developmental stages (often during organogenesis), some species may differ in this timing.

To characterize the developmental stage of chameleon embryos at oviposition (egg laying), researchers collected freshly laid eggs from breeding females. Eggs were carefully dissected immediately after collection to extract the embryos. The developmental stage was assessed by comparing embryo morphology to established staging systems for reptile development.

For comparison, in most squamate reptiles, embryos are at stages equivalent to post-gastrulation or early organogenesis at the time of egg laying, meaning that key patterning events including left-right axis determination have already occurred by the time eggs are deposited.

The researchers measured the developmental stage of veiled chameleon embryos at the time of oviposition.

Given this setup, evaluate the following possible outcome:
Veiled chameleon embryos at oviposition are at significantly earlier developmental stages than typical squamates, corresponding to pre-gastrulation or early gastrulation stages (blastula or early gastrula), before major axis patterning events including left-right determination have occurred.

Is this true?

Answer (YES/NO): YES